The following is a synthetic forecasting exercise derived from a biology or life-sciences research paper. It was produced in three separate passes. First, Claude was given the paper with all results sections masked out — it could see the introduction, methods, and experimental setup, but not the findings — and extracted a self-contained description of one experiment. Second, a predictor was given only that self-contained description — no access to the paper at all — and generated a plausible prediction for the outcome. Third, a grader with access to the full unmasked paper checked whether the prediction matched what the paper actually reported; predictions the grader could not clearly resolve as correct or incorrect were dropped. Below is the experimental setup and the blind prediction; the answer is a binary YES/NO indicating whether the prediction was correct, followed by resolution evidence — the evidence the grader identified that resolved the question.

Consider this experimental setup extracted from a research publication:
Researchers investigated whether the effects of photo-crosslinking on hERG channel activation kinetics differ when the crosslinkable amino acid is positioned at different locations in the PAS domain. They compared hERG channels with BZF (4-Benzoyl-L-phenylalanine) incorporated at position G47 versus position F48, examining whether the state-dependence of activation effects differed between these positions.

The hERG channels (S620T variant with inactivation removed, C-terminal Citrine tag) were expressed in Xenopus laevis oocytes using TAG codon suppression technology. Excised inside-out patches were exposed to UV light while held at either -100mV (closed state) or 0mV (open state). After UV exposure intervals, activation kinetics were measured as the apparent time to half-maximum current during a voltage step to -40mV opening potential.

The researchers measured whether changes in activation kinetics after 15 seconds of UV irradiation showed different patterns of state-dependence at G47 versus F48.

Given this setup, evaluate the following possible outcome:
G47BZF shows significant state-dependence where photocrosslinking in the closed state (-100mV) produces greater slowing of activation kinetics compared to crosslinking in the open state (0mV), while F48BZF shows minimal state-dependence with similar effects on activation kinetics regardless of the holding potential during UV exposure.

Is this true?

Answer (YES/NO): YES